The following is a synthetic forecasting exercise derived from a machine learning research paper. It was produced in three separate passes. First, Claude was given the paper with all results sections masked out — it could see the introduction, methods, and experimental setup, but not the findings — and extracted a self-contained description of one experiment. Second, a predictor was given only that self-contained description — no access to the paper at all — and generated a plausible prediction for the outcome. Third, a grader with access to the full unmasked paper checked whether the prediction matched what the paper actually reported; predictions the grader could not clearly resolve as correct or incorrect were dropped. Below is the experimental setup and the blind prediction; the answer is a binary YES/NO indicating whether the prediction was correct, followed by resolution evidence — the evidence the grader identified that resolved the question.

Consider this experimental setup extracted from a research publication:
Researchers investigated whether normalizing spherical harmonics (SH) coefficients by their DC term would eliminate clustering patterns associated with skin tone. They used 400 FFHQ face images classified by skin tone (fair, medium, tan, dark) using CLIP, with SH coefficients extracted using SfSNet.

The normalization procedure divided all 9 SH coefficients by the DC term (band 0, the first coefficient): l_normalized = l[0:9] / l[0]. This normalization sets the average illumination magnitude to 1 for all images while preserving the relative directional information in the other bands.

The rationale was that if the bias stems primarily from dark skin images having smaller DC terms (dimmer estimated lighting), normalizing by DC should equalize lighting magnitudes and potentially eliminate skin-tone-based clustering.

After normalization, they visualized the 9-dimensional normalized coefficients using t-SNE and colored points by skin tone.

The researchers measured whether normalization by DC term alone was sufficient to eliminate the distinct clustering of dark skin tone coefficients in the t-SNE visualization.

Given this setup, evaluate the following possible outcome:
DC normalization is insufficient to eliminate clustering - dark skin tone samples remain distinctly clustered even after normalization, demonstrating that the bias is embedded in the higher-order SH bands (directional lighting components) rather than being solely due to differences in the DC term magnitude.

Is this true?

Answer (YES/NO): YES